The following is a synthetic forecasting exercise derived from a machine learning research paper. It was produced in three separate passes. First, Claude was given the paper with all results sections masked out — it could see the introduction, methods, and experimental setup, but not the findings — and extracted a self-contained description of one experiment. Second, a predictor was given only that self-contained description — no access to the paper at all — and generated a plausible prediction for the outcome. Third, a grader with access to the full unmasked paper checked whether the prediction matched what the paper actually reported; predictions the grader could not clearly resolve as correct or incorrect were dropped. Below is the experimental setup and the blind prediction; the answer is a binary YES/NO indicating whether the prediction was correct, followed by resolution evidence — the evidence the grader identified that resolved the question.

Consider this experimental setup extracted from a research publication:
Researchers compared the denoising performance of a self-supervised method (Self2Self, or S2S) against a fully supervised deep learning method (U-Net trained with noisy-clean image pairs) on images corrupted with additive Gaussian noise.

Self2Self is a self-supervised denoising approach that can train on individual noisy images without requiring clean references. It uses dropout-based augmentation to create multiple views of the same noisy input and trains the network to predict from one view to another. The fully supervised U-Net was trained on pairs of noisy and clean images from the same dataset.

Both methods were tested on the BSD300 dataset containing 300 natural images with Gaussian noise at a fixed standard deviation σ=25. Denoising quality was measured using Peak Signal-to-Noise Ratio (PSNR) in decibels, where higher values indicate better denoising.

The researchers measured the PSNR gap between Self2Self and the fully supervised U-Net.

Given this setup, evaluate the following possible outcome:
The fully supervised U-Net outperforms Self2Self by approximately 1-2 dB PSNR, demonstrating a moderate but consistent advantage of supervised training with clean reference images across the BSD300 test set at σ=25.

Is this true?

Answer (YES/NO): NO